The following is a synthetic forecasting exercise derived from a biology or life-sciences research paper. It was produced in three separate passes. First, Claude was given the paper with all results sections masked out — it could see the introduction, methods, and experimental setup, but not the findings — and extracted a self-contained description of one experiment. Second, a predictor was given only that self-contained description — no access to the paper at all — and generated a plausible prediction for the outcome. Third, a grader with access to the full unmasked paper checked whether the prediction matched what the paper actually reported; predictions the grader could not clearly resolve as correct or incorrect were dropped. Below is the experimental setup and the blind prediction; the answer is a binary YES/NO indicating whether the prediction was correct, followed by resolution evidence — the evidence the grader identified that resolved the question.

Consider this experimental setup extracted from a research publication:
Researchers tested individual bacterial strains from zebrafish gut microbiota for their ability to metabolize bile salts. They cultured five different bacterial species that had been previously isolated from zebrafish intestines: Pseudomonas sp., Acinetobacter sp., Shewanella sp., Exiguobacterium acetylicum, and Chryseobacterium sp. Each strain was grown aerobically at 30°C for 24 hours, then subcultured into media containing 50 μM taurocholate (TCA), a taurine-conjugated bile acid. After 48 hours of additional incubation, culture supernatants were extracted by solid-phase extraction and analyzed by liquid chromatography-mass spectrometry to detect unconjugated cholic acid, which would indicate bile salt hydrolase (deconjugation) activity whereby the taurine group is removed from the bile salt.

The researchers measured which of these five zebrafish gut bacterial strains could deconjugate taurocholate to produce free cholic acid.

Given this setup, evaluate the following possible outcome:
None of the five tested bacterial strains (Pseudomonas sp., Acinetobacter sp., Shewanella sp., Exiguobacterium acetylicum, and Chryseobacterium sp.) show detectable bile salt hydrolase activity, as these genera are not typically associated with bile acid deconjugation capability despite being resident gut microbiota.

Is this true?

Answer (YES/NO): NO